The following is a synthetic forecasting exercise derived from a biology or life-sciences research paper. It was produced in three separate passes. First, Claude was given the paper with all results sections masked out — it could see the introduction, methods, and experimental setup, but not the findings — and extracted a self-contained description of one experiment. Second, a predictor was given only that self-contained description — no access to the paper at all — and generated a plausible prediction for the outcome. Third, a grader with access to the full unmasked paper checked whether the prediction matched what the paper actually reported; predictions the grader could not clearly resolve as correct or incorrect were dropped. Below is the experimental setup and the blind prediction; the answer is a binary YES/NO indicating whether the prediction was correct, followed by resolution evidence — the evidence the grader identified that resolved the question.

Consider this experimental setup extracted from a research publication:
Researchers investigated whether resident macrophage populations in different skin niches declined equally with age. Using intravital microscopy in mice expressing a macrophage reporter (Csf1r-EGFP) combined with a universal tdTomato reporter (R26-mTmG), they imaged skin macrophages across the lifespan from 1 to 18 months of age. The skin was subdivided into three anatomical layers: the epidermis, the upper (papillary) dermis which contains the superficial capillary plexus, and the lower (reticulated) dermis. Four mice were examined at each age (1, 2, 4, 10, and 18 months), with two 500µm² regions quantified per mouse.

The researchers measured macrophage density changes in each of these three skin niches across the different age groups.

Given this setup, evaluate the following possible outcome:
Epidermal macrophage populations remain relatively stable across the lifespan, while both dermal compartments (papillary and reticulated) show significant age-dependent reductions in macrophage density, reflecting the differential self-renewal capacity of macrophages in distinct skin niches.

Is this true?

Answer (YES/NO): NO